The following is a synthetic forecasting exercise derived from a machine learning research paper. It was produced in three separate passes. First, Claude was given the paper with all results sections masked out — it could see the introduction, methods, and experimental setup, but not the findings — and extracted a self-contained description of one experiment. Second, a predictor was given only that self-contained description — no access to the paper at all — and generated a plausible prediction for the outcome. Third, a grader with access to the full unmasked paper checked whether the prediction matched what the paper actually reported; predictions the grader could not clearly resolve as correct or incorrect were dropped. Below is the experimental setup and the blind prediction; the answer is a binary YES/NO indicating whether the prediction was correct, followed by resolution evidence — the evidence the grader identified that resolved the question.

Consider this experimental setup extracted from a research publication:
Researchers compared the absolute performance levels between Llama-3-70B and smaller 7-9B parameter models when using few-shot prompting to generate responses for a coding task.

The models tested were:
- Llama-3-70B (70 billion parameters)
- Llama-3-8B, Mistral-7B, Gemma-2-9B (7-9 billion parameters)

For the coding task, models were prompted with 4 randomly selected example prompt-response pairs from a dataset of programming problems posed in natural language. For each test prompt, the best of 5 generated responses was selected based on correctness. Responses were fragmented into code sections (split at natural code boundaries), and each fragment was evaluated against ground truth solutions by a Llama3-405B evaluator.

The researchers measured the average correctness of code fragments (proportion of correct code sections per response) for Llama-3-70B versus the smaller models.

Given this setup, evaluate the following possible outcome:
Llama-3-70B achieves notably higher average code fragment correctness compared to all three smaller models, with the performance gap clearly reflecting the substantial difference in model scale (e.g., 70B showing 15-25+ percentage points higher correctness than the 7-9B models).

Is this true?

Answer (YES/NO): YES